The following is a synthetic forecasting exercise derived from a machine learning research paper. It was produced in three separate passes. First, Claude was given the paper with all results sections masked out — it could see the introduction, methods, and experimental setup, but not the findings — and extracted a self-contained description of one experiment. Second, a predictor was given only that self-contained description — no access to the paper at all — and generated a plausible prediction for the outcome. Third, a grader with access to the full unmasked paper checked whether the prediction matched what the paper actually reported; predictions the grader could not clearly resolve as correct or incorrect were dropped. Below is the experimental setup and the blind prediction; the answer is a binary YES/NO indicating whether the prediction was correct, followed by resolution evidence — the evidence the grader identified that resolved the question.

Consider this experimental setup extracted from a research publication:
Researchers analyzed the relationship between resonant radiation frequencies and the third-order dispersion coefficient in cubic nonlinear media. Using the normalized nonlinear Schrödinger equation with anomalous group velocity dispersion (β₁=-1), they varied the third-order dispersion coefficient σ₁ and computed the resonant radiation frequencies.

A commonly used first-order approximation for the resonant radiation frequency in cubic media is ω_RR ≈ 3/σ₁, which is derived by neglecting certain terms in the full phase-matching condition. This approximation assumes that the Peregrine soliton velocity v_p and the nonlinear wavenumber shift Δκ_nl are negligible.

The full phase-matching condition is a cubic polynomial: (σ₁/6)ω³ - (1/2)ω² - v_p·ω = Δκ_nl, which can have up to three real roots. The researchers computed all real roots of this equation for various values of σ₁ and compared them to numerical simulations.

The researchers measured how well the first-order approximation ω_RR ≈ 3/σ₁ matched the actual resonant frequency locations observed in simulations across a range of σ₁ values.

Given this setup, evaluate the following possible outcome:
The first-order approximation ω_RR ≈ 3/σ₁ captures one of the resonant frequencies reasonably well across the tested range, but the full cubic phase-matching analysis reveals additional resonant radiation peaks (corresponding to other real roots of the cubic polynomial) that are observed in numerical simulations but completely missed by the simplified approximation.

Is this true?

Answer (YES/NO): YES